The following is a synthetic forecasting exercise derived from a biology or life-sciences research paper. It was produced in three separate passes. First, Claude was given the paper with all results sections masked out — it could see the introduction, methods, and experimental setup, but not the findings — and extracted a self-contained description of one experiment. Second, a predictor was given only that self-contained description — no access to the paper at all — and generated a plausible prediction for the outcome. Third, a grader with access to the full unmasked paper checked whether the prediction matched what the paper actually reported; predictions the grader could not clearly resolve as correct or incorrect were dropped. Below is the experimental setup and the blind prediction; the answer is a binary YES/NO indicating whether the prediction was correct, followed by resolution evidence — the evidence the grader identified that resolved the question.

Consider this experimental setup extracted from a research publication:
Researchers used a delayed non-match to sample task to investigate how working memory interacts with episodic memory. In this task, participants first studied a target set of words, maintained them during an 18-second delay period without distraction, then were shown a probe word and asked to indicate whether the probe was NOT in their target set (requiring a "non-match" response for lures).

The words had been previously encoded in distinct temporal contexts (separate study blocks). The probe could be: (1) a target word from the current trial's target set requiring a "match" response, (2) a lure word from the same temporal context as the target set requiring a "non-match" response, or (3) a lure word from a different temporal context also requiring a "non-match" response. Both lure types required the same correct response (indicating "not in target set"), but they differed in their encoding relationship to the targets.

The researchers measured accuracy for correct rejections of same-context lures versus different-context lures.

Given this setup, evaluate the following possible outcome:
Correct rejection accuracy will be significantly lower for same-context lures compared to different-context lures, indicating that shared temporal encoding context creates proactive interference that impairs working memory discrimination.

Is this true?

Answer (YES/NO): NO